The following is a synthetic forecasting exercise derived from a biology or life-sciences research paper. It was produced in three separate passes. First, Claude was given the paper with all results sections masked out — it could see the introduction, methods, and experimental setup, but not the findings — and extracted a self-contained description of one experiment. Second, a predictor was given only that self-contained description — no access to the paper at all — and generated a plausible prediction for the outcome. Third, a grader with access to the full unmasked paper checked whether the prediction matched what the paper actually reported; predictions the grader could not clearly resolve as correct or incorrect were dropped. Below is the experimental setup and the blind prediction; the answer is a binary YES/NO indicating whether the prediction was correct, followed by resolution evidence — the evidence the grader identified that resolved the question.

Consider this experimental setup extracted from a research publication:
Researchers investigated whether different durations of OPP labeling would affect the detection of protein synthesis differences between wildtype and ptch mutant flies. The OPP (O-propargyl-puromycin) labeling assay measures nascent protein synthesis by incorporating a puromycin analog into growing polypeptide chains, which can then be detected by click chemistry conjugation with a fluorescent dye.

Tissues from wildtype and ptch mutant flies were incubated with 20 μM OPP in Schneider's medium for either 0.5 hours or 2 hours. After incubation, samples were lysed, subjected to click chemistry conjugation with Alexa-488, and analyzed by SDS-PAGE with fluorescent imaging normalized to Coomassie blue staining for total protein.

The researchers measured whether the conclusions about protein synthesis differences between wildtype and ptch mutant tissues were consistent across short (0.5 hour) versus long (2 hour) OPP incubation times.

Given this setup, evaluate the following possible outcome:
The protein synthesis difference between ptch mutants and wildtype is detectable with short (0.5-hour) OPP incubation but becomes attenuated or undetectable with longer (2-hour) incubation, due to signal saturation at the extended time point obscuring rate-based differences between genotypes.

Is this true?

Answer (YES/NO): NO